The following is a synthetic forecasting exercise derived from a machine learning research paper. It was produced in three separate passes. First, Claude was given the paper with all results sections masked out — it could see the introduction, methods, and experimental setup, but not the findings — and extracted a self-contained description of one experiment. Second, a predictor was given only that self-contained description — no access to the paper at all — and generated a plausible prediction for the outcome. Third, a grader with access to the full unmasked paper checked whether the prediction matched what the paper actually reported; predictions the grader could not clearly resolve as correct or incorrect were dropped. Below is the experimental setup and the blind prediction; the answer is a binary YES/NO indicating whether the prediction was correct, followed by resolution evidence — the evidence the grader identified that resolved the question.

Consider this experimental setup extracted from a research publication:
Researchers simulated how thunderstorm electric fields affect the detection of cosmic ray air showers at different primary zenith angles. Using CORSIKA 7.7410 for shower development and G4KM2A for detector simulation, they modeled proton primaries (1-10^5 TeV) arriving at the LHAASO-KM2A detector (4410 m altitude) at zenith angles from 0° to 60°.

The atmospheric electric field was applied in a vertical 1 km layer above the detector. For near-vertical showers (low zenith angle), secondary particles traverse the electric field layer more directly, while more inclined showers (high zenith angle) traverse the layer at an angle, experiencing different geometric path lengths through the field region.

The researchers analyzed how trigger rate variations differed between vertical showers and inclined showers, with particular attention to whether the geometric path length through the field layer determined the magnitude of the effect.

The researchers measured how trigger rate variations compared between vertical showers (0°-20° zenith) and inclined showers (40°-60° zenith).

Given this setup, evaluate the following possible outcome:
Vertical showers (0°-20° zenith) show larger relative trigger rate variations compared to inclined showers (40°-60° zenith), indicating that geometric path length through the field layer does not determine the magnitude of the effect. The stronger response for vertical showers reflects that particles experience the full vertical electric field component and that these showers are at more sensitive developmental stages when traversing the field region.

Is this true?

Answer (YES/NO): NO